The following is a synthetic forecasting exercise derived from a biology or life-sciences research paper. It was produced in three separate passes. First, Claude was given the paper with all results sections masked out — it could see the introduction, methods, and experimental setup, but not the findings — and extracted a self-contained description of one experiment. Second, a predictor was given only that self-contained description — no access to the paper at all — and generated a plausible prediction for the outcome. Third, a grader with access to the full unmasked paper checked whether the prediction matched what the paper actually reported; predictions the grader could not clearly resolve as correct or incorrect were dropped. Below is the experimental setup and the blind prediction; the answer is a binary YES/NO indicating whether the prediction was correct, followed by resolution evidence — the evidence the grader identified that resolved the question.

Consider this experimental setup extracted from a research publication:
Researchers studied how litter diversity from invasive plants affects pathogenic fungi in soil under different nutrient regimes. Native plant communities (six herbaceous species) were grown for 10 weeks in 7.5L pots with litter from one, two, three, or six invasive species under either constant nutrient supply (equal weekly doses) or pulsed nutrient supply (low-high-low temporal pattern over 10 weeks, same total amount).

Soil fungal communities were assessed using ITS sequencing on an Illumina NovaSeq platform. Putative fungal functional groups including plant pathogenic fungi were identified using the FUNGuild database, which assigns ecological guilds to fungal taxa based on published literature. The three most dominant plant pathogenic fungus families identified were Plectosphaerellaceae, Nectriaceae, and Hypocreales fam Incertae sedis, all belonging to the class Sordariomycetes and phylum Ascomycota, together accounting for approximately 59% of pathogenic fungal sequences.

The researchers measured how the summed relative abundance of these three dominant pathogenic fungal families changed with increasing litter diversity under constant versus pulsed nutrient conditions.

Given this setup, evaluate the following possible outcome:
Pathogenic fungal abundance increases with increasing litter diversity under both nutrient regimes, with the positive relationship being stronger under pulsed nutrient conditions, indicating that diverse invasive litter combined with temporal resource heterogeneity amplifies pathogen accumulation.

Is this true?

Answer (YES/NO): NO